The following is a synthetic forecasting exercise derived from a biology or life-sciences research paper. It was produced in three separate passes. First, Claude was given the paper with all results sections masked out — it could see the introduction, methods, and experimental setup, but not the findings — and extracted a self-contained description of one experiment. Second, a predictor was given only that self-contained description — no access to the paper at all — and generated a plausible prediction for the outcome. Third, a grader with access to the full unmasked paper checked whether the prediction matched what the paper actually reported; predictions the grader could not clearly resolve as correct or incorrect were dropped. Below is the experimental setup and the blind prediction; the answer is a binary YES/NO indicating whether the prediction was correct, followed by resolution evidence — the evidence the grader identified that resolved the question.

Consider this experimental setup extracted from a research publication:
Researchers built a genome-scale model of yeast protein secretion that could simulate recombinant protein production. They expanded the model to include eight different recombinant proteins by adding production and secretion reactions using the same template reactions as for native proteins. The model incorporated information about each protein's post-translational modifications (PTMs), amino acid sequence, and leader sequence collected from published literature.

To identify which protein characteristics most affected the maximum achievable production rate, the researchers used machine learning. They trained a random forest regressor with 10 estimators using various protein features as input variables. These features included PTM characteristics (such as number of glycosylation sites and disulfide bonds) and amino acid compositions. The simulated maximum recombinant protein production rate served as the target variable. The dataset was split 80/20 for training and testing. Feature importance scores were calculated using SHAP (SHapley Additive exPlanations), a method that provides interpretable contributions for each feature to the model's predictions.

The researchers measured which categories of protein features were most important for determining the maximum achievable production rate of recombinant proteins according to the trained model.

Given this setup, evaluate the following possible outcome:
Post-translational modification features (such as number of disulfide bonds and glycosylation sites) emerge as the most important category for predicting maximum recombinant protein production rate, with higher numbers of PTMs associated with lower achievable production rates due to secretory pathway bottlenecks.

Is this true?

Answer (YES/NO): YES